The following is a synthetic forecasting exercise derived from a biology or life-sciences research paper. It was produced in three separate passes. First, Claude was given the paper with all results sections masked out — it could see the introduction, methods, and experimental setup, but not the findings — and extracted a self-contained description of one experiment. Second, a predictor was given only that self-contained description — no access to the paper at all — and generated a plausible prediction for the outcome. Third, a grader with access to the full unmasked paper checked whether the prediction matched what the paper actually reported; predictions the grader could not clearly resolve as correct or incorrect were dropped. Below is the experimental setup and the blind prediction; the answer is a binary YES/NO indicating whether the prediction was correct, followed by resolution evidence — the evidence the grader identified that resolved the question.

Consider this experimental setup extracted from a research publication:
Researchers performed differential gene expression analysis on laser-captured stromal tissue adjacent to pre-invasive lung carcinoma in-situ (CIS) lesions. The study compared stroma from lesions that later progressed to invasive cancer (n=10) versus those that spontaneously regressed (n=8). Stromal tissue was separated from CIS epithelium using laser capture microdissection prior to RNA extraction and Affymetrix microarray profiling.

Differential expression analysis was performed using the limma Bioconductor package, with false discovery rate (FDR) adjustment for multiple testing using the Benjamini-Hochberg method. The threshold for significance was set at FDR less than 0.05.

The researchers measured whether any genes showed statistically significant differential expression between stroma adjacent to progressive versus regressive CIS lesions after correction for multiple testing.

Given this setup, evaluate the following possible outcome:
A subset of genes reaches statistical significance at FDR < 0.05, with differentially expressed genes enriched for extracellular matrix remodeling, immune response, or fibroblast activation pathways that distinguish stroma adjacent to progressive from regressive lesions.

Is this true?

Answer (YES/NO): NO